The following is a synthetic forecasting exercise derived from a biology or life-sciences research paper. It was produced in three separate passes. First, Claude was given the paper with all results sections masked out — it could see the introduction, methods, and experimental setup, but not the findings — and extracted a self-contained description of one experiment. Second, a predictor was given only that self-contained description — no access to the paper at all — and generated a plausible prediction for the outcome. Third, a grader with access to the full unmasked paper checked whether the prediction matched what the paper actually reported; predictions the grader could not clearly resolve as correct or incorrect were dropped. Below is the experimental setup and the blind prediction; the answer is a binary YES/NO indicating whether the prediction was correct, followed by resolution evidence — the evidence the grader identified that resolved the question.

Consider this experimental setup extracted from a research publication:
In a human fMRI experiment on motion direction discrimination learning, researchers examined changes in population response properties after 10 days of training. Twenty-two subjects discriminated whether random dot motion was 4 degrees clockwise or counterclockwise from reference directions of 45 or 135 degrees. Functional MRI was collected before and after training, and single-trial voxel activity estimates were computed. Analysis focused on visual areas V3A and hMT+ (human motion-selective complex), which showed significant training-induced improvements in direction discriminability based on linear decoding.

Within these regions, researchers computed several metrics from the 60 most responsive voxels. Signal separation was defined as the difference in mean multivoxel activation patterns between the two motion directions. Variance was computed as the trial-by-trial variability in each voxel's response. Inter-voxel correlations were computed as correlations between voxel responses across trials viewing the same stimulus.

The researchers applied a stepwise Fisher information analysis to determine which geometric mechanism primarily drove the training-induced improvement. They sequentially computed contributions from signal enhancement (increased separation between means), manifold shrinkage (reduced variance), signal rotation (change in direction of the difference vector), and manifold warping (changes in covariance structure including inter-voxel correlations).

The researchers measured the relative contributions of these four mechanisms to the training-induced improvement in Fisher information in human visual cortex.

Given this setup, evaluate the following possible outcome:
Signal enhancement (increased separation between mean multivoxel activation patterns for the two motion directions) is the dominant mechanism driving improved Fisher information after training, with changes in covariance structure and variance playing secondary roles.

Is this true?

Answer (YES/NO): NO